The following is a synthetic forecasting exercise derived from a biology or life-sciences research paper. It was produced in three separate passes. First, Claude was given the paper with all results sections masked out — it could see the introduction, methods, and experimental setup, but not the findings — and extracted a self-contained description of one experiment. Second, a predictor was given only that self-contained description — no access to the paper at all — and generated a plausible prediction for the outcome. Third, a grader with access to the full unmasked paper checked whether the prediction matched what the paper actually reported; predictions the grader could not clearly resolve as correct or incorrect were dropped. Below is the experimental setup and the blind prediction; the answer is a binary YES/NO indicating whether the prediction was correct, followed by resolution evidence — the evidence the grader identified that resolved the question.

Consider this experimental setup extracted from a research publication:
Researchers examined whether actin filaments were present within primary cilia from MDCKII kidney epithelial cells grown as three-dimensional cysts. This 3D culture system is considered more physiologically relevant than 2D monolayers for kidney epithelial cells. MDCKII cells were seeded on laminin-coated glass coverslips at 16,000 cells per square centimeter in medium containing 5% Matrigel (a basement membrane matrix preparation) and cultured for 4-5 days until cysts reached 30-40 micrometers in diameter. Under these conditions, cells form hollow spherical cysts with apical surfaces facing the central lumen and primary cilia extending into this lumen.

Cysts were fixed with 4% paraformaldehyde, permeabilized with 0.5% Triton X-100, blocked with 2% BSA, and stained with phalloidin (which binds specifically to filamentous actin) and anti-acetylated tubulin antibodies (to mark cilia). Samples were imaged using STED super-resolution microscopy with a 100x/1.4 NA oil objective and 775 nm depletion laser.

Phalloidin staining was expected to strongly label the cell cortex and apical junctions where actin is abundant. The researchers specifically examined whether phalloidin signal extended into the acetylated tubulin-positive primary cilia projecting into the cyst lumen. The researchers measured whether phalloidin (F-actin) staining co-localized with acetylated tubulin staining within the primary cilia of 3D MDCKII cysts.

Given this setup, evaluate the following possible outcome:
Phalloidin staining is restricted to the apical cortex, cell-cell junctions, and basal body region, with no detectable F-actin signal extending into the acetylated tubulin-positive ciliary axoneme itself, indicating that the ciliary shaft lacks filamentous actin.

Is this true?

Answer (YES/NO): NO